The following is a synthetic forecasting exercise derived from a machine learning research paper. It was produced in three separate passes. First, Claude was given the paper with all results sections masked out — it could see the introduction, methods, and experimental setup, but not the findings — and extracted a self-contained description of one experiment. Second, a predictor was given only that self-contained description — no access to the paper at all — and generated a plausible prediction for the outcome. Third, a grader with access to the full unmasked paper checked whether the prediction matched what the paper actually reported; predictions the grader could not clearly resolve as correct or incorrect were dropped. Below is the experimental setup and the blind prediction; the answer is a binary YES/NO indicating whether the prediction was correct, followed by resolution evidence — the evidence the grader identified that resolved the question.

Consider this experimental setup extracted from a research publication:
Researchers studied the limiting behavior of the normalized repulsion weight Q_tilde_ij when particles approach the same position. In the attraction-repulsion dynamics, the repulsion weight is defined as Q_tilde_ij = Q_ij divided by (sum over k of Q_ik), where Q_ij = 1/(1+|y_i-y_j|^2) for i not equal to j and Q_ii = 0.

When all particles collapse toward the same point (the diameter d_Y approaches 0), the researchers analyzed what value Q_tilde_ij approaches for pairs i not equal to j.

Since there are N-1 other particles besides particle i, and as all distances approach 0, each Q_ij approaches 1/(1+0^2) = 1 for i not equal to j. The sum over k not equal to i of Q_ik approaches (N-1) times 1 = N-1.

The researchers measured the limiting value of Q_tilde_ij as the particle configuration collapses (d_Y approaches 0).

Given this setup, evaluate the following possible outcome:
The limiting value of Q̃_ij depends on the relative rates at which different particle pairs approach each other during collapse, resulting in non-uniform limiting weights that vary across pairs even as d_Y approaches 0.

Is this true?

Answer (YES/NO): NO